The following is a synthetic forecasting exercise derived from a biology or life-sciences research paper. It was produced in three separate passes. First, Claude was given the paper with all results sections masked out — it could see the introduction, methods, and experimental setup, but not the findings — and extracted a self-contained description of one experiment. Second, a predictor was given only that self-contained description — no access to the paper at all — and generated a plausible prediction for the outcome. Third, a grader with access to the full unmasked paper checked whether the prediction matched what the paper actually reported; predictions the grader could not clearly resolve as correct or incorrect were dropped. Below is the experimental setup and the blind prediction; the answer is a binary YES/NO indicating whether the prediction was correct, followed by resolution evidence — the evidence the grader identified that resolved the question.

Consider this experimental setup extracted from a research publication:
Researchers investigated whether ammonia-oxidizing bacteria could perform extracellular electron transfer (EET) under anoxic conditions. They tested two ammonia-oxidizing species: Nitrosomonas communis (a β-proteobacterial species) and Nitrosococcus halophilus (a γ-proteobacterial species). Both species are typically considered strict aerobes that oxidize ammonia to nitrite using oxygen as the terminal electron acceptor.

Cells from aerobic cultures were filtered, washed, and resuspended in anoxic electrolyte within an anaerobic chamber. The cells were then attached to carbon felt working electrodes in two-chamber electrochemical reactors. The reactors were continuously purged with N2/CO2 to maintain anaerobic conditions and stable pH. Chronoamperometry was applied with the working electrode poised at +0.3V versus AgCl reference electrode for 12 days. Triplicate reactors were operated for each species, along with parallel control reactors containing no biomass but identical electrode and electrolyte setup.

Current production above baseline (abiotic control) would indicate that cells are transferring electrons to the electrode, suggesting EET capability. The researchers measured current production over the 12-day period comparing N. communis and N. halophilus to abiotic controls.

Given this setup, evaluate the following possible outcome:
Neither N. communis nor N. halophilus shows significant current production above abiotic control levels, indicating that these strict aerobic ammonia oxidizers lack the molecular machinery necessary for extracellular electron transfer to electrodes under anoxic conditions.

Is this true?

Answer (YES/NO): NO